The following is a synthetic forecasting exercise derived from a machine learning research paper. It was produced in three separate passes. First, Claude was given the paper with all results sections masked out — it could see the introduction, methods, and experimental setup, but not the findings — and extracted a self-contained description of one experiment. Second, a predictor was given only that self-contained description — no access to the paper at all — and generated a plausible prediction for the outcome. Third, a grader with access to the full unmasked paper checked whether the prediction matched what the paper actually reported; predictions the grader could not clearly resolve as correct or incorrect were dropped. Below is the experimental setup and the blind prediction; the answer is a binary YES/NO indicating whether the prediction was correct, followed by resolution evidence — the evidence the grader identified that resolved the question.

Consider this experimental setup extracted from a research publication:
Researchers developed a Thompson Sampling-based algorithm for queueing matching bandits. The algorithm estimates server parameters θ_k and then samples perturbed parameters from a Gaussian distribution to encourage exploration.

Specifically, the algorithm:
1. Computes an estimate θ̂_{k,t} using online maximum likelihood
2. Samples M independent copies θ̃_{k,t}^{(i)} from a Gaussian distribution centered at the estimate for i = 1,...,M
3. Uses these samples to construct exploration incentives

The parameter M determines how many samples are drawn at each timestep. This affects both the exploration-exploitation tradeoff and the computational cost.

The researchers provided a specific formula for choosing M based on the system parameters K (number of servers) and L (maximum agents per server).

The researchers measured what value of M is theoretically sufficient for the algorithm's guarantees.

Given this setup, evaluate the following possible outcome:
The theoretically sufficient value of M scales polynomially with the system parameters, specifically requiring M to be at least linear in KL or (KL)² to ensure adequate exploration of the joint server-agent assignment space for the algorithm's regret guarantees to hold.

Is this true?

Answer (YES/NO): NO